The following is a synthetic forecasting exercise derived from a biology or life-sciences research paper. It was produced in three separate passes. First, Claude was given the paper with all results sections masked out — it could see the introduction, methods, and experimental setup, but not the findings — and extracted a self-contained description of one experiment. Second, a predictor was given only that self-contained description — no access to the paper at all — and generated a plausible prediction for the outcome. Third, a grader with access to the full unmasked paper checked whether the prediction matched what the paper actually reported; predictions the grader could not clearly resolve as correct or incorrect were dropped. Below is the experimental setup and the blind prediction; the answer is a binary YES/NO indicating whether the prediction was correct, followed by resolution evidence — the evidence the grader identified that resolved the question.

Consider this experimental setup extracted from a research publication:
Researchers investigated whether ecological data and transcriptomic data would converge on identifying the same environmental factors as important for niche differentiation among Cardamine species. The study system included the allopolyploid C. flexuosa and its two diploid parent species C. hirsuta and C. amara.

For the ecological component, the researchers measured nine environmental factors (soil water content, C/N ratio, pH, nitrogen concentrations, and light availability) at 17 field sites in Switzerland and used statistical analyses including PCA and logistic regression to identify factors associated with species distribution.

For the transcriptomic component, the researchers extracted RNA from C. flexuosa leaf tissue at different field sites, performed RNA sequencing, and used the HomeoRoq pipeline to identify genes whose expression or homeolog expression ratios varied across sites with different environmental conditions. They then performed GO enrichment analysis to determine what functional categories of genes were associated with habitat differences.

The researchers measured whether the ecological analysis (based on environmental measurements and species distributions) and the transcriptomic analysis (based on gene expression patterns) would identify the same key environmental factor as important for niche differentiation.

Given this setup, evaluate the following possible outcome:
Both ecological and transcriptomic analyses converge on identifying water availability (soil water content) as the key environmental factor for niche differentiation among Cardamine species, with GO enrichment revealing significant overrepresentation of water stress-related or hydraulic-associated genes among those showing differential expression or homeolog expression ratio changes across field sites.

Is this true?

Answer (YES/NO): YES